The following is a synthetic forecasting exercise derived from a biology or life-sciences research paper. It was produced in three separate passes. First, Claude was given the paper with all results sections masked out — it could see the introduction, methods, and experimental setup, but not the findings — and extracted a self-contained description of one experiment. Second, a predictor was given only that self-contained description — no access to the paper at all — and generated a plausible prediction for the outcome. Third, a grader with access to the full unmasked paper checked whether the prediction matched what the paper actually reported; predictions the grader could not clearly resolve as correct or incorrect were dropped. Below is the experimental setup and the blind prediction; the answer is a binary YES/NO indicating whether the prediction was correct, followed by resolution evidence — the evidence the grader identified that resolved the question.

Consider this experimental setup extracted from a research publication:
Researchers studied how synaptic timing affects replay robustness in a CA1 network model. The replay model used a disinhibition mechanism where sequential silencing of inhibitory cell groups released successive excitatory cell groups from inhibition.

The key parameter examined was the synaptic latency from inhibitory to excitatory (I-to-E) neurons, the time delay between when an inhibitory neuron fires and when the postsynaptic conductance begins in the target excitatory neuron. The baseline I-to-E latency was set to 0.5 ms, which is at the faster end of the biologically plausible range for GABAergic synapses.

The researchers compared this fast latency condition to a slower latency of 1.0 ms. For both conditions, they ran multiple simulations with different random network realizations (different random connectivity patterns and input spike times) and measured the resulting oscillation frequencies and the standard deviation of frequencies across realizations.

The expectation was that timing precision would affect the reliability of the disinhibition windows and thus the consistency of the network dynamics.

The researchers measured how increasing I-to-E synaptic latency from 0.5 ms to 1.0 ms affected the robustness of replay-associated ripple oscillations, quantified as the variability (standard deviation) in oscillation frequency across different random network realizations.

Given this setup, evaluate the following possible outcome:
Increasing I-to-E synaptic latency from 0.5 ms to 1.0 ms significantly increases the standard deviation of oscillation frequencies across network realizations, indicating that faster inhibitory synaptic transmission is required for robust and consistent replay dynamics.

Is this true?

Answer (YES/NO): YES